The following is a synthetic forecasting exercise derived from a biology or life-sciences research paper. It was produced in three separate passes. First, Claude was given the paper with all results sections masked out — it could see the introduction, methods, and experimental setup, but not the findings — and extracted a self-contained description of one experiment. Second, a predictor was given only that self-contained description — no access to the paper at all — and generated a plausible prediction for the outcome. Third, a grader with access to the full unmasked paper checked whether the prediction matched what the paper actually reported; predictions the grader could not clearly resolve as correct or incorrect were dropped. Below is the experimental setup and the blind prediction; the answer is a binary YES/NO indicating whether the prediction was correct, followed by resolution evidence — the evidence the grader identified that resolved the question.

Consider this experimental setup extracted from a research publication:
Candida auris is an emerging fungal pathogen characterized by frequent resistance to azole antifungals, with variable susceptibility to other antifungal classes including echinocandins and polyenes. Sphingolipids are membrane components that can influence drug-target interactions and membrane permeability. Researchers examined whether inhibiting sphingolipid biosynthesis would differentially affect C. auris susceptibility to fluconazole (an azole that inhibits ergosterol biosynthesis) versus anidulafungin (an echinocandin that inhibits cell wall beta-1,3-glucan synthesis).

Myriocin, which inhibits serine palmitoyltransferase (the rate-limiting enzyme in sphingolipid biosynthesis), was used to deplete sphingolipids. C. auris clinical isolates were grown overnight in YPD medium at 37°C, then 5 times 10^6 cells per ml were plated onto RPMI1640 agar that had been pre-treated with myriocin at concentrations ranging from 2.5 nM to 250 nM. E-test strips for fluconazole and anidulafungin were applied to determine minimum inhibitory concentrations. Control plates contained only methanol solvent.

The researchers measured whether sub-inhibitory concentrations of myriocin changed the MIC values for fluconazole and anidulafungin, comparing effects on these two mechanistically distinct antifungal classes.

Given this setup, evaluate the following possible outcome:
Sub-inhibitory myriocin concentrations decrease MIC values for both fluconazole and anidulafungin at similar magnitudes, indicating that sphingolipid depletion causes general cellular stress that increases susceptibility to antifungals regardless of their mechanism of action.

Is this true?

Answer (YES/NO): NO